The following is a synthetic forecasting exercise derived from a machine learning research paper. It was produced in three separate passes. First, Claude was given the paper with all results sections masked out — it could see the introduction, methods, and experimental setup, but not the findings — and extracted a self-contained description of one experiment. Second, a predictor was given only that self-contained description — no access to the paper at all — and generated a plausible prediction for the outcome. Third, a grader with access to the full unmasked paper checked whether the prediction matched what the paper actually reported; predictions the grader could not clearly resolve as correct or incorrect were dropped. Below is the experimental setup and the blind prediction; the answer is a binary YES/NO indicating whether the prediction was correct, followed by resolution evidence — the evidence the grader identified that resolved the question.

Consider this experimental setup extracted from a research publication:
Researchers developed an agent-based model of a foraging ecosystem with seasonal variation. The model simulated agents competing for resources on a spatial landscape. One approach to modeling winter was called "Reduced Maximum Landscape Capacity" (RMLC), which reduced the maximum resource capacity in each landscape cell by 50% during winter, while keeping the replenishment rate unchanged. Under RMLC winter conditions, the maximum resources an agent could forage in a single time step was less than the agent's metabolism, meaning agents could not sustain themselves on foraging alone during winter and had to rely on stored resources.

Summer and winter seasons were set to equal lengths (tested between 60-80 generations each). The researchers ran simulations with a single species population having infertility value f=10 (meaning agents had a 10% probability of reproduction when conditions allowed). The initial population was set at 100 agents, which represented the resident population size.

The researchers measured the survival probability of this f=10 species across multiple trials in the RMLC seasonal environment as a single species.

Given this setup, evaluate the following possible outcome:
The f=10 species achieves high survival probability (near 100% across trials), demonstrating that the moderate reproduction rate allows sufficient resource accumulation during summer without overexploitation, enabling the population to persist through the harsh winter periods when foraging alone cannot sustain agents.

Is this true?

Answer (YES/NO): NO